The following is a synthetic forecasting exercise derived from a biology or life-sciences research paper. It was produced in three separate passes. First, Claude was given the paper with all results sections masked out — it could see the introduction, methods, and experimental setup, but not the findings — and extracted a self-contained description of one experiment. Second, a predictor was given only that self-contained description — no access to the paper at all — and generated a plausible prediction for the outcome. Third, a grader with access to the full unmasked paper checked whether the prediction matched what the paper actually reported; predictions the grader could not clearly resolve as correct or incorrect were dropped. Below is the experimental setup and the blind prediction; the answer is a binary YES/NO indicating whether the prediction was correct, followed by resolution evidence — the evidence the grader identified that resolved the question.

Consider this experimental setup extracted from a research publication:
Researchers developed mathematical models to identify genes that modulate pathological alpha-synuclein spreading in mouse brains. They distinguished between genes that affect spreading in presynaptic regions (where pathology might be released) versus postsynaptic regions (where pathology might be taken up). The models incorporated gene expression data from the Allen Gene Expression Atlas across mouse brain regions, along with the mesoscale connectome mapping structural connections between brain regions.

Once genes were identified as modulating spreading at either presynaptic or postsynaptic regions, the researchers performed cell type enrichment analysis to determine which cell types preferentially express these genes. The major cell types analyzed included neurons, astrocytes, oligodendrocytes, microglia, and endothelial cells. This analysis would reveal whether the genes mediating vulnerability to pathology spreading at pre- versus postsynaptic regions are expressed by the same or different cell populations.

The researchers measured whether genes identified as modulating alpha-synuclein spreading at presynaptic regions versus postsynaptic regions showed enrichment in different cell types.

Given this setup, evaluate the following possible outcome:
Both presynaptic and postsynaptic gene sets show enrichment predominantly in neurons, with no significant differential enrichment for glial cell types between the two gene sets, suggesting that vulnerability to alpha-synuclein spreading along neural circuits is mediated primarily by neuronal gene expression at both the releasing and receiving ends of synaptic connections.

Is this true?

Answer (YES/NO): NO